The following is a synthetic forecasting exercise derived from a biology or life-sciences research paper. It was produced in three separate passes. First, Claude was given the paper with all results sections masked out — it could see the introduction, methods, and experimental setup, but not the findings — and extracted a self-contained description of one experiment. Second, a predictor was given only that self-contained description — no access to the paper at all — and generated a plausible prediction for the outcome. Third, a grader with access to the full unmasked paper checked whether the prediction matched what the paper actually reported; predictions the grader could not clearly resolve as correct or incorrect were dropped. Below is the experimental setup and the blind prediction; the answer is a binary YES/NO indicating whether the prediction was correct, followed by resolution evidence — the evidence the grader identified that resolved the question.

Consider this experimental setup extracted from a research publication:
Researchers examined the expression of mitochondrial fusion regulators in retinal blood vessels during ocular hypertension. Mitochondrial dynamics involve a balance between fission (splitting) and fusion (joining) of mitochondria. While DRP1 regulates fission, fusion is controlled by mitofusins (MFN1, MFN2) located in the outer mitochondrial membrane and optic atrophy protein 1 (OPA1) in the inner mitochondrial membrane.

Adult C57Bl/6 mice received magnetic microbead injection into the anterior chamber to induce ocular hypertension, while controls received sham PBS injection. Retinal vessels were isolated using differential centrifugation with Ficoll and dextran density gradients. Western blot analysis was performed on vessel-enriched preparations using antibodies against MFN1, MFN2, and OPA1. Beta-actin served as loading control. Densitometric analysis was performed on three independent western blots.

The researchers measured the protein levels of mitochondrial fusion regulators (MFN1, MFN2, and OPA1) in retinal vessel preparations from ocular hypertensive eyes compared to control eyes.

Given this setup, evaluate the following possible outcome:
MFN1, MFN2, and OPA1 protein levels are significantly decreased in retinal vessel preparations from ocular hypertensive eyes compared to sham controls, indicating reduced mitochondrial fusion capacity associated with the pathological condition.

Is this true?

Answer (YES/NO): NO